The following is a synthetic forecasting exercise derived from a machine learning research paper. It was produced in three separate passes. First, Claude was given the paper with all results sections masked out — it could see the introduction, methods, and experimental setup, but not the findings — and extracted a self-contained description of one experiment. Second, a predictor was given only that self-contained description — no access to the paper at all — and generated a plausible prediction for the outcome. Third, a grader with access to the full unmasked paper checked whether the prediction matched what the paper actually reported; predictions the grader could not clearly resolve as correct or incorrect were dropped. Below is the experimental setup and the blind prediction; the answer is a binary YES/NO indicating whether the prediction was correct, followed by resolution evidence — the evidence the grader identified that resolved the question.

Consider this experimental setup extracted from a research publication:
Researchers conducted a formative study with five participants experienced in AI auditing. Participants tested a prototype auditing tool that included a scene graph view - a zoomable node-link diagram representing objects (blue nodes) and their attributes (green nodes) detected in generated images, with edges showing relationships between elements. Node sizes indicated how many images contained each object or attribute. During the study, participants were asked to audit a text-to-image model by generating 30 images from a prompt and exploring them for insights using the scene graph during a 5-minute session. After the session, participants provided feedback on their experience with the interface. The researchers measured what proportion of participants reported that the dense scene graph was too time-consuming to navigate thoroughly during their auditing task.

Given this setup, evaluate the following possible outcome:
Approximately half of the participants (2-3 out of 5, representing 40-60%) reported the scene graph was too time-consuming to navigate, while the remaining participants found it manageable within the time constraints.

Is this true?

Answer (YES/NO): YES